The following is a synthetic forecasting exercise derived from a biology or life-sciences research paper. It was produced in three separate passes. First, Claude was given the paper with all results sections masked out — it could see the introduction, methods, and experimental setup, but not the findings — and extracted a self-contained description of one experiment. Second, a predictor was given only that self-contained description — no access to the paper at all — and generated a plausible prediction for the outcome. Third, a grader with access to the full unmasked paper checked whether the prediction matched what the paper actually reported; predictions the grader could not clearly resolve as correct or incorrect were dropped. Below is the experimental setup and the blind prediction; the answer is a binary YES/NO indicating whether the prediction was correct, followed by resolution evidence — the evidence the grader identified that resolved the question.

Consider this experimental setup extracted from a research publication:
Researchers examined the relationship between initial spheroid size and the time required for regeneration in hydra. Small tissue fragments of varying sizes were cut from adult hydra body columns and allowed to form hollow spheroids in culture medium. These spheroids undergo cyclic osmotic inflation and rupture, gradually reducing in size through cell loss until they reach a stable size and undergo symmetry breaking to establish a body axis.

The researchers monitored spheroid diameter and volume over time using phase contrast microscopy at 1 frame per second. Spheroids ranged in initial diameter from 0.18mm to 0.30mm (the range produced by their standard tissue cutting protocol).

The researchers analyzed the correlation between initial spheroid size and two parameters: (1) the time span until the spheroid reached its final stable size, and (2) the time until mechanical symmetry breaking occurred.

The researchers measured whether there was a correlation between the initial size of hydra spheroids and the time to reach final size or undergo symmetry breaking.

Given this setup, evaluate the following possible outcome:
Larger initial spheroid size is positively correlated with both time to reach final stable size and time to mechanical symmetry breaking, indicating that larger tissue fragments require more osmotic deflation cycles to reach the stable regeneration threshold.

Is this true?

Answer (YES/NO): YES